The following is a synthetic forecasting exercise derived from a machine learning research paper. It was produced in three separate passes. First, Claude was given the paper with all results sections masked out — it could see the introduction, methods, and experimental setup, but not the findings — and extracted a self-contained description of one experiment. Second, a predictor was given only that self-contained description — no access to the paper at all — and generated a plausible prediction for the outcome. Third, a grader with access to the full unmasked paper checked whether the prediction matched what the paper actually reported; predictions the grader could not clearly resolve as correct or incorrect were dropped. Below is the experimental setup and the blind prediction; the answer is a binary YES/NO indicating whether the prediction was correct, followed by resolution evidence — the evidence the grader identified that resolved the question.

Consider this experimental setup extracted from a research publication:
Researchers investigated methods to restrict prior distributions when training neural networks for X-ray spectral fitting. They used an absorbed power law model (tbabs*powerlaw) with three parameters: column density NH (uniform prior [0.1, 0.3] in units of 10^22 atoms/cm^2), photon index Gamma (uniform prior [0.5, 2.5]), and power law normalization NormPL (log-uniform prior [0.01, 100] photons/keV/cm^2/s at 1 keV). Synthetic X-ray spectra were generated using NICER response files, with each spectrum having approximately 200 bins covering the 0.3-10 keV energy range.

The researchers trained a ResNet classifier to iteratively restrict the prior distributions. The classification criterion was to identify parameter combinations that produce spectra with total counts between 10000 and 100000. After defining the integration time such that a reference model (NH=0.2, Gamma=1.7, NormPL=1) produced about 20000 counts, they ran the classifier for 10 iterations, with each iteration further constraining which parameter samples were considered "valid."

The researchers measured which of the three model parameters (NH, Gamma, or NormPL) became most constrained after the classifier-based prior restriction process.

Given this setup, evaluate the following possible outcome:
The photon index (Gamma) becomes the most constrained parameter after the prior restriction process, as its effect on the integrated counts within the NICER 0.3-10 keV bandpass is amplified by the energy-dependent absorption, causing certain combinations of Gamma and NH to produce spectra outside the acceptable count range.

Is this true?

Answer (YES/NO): NO